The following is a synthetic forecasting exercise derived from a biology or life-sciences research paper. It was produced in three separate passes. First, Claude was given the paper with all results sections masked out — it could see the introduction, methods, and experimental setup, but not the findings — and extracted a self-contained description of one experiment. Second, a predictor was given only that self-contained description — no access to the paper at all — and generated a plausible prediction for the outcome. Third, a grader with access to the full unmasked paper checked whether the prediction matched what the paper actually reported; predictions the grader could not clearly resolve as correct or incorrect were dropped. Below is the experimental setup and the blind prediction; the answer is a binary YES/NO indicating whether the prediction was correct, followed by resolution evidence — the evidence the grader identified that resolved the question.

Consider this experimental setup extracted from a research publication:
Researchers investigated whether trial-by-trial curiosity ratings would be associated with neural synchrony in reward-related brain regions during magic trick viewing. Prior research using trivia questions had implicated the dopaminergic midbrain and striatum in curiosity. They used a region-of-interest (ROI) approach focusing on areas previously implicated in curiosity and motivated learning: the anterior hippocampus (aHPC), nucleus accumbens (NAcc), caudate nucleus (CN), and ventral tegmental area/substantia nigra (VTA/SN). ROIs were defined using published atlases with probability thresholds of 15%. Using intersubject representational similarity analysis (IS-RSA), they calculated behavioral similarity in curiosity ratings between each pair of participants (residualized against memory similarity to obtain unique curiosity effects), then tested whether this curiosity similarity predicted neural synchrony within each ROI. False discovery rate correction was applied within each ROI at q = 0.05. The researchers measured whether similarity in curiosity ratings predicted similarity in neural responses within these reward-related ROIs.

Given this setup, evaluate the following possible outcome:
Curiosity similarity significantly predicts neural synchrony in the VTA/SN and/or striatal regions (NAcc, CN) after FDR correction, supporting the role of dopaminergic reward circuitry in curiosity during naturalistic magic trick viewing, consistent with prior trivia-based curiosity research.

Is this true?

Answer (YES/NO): NO